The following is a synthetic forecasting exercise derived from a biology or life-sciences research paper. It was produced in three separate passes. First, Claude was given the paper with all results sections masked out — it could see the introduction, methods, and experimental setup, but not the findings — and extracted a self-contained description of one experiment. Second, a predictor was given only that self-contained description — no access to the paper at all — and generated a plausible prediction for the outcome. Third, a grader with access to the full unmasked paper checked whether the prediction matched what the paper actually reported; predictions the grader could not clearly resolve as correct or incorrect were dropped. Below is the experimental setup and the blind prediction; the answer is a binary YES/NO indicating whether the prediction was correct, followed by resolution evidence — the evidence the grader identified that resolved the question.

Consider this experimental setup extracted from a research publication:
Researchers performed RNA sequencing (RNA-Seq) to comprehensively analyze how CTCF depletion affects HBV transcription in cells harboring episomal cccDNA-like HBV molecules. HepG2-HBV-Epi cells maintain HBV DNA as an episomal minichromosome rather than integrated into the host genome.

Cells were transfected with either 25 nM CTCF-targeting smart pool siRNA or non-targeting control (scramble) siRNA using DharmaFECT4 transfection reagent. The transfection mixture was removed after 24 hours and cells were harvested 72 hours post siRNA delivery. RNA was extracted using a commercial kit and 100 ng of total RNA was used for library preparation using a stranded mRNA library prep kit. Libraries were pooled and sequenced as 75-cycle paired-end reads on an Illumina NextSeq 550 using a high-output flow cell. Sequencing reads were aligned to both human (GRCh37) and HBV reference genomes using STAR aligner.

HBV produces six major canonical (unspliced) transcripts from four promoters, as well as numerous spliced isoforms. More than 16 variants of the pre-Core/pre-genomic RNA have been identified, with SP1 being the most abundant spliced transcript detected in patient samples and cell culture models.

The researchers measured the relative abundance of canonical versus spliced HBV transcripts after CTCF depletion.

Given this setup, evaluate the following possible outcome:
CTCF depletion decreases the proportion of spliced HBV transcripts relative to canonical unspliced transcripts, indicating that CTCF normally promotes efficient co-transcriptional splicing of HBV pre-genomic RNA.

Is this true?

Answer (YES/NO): NO